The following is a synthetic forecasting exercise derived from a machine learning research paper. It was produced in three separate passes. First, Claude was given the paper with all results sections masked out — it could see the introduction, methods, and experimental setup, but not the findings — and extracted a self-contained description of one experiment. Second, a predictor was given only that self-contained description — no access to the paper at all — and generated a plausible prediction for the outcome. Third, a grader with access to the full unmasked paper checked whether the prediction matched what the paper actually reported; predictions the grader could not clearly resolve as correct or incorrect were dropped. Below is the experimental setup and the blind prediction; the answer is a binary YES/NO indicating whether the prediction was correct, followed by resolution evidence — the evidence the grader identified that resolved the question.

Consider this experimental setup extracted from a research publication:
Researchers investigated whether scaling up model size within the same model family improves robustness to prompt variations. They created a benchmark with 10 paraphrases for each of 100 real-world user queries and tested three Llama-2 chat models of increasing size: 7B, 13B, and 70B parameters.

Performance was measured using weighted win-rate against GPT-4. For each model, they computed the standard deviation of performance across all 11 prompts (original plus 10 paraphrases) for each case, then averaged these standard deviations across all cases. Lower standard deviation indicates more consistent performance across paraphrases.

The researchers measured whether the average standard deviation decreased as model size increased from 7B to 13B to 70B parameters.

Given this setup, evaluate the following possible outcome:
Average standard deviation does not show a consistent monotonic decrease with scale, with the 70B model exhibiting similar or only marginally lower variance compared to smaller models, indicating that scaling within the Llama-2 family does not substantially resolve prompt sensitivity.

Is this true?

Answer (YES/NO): NO